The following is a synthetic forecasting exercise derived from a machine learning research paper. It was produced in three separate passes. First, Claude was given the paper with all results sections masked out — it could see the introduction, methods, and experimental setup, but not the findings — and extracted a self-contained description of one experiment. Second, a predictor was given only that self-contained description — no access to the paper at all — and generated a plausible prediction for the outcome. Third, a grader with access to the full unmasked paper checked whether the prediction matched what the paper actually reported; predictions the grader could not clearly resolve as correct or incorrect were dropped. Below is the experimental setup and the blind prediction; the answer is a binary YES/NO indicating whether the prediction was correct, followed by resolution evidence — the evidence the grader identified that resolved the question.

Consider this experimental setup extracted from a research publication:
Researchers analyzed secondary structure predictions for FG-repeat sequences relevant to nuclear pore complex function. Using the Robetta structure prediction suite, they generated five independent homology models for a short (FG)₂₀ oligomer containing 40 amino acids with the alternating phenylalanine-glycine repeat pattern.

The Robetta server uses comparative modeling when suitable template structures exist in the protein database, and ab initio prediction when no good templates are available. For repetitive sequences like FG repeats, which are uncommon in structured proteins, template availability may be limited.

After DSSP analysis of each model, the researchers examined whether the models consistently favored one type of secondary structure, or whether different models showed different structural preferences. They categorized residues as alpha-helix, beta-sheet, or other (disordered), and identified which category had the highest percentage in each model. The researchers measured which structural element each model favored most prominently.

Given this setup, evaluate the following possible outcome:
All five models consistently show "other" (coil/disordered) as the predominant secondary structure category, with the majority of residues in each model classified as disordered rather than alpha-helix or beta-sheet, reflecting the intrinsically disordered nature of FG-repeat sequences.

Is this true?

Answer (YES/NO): NO